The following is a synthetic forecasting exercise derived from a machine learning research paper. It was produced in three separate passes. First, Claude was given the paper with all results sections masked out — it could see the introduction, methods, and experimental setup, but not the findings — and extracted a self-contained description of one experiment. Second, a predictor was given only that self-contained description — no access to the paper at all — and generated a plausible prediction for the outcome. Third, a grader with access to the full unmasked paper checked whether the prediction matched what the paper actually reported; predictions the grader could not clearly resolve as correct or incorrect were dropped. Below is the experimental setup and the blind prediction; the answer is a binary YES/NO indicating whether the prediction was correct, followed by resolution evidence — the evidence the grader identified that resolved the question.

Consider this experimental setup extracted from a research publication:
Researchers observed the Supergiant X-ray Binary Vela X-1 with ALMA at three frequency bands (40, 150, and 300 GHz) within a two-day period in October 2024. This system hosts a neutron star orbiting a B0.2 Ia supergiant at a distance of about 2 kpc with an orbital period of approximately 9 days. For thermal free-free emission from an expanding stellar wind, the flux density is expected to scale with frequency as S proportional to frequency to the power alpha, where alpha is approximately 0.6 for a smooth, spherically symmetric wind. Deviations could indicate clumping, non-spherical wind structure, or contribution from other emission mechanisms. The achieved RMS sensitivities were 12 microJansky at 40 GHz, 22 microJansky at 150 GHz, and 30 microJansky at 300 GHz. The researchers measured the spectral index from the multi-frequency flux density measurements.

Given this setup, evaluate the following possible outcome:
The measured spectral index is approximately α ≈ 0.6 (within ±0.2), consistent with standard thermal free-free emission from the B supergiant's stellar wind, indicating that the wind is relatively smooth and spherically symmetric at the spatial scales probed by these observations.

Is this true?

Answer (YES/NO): NO